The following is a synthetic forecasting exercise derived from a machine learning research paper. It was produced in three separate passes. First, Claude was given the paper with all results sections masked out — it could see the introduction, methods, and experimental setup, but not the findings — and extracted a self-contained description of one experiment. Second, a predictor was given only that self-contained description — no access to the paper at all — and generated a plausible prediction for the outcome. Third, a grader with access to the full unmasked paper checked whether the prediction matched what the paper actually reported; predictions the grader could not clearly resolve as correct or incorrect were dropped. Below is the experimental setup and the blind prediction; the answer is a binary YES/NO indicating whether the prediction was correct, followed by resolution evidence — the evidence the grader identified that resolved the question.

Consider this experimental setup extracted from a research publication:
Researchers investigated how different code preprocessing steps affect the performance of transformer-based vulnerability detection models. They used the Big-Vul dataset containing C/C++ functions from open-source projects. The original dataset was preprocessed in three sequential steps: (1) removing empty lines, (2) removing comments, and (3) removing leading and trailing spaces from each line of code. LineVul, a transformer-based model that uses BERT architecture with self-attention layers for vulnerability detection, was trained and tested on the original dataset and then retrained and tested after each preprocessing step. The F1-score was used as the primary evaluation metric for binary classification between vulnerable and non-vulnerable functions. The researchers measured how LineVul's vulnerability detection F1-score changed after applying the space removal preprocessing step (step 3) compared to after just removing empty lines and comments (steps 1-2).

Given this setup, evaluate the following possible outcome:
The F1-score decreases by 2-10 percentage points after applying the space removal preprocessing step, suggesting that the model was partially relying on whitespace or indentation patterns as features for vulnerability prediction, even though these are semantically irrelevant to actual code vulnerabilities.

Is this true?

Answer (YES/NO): NO